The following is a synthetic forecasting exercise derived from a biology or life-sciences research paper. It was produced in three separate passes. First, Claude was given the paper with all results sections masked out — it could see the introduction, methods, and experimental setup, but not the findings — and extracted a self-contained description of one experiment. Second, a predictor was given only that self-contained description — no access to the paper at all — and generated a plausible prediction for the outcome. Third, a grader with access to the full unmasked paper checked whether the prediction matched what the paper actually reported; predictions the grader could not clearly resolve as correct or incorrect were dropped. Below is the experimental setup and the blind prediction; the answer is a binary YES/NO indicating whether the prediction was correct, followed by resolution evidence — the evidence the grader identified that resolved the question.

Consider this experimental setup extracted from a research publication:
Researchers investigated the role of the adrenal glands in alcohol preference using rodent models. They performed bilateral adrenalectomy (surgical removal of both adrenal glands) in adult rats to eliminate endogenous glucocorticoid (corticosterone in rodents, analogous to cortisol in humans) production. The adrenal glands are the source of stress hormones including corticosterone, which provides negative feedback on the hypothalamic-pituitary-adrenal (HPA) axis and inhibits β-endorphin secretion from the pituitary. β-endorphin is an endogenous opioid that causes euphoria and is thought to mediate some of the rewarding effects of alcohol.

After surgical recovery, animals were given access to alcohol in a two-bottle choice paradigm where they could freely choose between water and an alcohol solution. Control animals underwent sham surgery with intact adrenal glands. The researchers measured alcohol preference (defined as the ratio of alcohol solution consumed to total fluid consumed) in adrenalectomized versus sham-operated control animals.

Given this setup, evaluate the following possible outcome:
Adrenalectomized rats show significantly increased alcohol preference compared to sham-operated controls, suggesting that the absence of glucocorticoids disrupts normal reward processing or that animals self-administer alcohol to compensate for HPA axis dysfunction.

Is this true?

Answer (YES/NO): NO